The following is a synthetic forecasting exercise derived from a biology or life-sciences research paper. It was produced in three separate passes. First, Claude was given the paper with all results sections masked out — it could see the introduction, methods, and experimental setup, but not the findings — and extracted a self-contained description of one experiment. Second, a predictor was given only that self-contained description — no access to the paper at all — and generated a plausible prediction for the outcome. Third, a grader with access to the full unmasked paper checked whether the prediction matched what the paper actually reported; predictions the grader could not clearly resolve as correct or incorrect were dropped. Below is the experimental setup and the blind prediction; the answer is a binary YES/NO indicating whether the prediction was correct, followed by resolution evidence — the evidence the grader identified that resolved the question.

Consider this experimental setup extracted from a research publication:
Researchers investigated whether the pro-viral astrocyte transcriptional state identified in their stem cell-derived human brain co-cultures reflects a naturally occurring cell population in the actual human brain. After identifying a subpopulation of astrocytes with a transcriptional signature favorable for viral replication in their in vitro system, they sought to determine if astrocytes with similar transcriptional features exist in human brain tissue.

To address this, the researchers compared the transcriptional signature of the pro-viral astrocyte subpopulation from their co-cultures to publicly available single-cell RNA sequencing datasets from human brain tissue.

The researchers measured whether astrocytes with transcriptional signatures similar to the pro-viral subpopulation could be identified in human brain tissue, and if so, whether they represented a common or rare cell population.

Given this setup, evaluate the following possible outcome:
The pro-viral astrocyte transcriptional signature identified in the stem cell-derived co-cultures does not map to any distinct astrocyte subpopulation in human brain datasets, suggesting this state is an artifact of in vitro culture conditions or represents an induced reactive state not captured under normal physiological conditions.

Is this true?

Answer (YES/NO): NO